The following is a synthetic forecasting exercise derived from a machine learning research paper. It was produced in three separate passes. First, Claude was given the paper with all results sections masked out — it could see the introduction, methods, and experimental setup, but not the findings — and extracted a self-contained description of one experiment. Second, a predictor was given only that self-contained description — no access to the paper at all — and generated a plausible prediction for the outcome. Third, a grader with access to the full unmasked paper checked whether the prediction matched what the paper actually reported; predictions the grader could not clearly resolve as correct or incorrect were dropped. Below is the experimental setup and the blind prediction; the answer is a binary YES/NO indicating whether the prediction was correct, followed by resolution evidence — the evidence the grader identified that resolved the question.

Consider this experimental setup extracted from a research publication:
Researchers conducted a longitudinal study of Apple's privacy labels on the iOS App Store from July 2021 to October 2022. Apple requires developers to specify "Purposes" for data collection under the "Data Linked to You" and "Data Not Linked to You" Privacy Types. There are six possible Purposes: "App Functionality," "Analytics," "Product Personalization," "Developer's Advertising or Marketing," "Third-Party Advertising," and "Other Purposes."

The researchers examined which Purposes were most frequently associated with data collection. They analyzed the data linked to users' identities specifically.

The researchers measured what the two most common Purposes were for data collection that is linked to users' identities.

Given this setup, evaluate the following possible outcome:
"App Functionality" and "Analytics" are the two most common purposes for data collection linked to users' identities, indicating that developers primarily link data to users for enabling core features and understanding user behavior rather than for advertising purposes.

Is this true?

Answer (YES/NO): YES